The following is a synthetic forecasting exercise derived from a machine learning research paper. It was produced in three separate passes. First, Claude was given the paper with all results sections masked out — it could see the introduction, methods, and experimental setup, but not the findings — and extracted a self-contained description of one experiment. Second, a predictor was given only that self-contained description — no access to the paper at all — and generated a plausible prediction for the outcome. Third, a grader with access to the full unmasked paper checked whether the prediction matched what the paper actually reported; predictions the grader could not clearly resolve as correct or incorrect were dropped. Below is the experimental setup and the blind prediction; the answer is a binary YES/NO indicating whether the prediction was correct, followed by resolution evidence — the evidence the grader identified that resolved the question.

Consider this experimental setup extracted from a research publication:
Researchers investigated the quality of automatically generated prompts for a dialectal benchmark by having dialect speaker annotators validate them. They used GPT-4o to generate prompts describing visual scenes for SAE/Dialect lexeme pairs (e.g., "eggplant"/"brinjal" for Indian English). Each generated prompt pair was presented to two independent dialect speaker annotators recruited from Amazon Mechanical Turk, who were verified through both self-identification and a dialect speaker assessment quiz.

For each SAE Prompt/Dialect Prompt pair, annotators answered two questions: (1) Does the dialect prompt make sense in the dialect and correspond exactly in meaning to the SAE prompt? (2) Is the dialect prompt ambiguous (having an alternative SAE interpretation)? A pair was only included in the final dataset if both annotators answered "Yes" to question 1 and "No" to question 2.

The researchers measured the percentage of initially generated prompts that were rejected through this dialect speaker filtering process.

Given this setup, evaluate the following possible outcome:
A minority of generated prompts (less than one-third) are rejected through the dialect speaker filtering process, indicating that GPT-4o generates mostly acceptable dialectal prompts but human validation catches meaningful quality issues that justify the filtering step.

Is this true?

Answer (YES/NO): NO